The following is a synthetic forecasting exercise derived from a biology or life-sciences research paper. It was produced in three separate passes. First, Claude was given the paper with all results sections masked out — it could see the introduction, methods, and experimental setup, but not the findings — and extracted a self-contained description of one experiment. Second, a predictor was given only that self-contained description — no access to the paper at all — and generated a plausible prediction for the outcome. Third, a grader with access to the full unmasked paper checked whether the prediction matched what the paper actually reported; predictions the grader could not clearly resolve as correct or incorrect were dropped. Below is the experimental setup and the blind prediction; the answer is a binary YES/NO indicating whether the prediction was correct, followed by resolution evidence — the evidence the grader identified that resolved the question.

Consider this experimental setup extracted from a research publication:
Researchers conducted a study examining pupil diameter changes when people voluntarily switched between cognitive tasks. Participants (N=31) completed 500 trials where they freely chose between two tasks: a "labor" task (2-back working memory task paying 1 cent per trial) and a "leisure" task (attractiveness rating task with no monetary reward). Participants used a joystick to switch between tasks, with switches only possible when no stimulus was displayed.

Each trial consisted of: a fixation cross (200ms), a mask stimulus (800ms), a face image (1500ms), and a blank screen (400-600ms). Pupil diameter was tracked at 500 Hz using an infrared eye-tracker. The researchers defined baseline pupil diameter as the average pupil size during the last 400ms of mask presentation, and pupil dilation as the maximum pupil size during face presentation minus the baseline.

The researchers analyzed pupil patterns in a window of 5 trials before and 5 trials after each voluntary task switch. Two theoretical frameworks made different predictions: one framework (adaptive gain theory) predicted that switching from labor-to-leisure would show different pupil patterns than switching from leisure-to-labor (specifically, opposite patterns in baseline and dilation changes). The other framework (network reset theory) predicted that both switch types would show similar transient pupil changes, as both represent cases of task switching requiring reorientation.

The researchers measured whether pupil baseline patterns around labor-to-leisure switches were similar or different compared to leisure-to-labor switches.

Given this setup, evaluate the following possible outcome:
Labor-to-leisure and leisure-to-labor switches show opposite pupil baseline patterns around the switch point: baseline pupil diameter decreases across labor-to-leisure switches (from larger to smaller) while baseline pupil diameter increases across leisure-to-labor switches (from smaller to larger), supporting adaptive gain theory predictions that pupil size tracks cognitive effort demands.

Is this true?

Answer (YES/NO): NO